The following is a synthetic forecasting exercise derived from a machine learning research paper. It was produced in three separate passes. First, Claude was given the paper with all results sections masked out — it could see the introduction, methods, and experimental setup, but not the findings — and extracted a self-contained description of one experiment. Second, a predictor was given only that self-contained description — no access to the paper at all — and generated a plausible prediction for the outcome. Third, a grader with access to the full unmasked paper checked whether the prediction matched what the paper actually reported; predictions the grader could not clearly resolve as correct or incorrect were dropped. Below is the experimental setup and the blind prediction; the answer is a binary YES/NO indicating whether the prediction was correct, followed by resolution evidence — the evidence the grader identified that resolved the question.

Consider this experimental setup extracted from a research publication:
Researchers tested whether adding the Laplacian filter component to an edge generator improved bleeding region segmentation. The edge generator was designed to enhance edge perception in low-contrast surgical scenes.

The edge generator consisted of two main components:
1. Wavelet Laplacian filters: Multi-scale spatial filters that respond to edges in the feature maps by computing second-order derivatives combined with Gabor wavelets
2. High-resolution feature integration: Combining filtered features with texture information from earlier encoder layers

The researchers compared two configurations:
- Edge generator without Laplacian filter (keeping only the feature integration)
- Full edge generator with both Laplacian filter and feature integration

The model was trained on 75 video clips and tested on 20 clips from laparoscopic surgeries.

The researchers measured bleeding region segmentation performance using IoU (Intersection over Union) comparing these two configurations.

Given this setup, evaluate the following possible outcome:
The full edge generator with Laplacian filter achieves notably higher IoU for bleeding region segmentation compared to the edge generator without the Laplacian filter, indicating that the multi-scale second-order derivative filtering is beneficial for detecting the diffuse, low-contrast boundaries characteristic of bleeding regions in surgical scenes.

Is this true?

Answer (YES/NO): YES